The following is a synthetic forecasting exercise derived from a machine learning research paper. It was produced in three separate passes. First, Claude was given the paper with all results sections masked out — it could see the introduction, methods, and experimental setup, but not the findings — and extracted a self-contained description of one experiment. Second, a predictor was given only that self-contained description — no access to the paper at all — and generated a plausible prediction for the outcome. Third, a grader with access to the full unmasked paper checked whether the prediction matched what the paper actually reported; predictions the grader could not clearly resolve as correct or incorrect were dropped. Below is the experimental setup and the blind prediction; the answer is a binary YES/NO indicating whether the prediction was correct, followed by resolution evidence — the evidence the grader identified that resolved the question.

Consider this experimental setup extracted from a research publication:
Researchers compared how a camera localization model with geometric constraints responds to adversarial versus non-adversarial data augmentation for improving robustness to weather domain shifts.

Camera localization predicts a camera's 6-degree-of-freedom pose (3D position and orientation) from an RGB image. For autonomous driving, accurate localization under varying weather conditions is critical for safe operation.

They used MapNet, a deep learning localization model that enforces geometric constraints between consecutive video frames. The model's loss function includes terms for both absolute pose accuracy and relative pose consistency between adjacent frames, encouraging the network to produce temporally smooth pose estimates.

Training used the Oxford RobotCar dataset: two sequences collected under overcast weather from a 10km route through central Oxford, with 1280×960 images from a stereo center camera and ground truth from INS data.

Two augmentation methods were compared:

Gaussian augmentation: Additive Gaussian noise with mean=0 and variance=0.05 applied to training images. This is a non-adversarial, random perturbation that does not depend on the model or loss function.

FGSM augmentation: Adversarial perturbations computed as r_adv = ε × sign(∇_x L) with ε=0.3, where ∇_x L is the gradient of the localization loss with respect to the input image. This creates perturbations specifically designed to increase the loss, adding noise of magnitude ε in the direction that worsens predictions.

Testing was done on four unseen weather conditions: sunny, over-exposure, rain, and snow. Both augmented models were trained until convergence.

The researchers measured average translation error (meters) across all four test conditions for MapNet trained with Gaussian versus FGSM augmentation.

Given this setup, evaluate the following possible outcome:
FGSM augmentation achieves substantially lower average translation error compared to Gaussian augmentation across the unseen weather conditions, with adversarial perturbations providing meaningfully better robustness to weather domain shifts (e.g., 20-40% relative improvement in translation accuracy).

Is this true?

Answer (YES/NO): YES